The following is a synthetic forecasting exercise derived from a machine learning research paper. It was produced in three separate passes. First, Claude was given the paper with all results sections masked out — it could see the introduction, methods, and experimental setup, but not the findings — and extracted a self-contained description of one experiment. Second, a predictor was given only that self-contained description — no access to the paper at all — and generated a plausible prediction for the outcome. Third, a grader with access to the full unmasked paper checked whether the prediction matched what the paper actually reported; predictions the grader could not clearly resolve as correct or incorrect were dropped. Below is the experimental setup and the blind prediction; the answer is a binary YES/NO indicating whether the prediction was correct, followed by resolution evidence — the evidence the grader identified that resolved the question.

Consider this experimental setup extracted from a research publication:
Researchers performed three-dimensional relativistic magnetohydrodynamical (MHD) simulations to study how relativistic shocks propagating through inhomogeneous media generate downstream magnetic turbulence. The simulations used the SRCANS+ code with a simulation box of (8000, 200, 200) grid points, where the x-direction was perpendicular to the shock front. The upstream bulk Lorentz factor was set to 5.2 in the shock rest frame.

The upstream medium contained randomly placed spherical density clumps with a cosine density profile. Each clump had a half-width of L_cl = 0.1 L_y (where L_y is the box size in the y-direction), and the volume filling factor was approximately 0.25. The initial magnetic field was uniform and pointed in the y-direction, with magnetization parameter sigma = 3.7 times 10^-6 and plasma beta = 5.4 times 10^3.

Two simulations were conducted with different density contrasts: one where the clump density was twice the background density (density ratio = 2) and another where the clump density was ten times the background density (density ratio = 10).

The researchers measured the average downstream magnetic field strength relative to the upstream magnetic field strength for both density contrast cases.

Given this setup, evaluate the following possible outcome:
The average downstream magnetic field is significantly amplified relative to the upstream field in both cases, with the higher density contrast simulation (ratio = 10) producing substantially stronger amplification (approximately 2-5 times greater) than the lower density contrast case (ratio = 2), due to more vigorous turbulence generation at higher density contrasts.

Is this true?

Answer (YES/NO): NO